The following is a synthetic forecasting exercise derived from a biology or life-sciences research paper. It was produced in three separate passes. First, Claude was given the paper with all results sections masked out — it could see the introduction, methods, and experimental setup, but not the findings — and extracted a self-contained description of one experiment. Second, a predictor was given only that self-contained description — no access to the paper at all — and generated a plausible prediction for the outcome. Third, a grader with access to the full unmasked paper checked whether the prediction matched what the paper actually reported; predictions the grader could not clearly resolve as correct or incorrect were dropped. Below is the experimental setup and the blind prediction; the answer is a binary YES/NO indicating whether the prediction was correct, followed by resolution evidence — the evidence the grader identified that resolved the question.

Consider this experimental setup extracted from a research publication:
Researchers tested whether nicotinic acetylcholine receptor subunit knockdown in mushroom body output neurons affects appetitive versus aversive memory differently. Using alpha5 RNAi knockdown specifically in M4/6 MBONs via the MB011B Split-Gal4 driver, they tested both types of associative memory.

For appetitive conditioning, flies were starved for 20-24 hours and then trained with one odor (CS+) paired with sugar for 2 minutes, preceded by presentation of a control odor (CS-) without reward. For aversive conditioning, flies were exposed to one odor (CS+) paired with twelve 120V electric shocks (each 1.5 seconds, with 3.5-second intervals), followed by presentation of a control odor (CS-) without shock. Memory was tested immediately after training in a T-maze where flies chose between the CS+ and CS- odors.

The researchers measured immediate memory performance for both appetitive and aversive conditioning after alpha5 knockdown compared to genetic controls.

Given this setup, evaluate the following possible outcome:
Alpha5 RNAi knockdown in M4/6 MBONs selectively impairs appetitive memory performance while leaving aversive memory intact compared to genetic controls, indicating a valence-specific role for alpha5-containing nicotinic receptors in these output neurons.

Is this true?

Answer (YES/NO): YES